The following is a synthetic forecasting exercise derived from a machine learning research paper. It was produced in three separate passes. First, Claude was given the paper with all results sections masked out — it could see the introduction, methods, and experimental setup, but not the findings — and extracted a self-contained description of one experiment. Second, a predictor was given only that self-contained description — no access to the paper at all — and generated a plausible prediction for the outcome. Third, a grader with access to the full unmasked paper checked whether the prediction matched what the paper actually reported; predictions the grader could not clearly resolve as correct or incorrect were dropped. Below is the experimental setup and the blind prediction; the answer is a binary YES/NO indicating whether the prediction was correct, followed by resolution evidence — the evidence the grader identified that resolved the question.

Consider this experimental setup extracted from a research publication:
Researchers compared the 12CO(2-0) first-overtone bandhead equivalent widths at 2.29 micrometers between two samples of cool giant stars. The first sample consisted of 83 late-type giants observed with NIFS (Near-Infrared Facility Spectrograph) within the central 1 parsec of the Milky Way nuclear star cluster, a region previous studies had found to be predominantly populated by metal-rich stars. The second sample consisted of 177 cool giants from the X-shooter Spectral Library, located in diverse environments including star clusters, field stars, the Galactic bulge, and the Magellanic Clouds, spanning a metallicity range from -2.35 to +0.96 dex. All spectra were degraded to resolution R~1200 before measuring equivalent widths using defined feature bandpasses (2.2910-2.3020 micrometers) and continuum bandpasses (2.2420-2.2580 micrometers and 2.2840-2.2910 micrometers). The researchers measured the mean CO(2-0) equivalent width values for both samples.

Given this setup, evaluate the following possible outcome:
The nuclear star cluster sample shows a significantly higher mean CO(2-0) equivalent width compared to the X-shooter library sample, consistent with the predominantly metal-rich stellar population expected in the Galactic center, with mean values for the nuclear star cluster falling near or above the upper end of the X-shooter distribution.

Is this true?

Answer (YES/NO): YES